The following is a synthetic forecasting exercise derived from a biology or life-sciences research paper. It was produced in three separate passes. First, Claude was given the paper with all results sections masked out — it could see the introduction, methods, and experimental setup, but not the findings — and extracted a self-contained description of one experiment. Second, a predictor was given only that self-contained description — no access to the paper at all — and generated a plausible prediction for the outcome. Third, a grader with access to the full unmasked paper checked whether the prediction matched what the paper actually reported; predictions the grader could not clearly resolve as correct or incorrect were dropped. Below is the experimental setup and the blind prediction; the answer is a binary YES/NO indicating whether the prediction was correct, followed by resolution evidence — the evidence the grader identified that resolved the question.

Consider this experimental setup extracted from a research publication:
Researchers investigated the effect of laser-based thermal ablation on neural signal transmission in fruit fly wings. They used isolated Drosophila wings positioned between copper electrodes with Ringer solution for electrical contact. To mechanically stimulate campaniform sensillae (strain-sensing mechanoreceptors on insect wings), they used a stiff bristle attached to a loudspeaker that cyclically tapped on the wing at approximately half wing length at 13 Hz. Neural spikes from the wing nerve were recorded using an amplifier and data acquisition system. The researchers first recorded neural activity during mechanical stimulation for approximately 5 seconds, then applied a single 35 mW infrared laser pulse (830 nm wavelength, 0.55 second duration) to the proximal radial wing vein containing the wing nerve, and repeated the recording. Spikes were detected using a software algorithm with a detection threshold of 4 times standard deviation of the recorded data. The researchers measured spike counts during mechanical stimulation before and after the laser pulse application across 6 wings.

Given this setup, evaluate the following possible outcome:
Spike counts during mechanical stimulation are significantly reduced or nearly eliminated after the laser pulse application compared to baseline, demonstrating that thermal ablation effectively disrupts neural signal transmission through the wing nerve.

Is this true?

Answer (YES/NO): YES